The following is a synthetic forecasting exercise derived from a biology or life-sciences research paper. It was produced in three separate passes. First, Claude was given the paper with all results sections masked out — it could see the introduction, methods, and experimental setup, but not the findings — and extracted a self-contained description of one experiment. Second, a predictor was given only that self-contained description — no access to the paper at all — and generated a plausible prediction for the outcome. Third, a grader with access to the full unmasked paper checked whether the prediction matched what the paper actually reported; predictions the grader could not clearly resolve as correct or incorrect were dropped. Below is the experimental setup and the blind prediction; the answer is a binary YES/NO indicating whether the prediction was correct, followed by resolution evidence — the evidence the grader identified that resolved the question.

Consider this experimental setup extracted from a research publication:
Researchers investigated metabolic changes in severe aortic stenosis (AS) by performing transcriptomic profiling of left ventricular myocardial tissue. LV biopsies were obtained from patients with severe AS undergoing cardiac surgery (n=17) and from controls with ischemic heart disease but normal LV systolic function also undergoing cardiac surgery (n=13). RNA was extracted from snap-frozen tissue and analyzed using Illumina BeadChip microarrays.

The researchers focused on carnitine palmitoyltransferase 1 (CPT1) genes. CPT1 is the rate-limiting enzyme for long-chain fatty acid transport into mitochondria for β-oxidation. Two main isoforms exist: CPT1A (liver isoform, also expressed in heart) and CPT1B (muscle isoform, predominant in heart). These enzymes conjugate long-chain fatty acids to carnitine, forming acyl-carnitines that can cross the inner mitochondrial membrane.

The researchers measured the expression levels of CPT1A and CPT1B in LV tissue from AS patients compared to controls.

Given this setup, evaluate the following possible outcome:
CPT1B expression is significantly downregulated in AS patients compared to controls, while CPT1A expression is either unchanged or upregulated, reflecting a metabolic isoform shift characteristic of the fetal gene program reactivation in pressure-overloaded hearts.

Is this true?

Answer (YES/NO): NO